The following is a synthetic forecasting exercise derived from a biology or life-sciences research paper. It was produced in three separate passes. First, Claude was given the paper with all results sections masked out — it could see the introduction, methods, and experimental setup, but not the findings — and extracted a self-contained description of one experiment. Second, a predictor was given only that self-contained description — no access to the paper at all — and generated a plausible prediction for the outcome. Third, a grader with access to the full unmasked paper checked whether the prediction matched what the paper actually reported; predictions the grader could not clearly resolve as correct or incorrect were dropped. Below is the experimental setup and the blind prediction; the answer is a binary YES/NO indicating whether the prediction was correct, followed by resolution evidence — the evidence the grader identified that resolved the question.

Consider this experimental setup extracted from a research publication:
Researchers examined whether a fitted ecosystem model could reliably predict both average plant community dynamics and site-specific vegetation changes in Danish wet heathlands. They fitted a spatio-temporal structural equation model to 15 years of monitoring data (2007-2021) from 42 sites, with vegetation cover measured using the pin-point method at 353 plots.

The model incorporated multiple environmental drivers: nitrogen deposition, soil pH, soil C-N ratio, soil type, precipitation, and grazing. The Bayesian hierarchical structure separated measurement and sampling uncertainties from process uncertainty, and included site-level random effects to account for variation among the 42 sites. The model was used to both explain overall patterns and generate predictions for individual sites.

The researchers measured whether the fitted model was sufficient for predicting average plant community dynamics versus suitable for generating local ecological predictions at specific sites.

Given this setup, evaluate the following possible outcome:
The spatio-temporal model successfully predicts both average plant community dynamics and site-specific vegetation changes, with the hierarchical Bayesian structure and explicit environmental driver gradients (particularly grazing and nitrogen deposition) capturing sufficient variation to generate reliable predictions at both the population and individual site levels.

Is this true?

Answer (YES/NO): NO